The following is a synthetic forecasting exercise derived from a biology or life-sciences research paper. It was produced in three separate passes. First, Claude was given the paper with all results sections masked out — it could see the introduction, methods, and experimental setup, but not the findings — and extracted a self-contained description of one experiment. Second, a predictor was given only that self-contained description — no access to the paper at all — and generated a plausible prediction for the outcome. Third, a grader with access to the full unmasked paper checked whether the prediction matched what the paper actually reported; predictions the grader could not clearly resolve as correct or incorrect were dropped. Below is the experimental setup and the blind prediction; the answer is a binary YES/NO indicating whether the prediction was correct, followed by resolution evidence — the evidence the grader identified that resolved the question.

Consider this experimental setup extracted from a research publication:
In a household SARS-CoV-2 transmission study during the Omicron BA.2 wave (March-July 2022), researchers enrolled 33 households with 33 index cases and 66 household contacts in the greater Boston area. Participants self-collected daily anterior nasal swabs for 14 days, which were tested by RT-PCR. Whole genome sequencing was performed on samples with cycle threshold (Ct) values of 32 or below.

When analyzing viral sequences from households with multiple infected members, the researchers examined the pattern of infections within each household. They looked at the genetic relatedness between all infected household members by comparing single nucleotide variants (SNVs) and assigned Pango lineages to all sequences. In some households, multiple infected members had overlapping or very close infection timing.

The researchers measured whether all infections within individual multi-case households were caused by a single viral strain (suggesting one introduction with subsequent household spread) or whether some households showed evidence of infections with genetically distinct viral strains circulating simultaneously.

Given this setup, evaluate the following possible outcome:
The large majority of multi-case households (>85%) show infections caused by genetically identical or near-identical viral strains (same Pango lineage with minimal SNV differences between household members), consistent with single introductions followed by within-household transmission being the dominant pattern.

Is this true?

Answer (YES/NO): NO